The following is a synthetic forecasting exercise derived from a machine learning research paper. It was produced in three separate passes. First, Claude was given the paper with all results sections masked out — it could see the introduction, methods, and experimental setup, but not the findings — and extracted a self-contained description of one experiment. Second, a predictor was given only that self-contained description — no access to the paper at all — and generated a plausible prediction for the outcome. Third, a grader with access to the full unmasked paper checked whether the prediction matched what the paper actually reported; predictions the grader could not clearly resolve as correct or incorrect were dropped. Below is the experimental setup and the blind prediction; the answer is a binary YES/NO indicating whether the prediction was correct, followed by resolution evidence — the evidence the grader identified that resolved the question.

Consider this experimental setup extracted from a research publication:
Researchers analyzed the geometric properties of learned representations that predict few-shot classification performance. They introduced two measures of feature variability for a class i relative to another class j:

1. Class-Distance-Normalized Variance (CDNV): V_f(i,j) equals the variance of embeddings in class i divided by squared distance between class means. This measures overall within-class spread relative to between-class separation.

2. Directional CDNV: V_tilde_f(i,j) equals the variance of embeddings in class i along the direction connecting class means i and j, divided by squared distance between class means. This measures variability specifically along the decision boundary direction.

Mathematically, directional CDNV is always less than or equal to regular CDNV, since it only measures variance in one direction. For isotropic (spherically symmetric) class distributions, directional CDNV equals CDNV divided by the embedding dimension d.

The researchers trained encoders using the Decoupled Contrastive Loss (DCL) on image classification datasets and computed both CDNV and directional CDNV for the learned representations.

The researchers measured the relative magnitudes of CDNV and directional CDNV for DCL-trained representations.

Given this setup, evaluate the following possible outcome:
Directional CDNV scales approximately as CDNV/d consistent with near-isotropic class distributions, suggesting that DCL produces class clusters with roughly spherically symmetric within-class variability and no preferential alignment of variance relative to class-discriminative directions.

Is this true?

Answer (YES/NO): NO